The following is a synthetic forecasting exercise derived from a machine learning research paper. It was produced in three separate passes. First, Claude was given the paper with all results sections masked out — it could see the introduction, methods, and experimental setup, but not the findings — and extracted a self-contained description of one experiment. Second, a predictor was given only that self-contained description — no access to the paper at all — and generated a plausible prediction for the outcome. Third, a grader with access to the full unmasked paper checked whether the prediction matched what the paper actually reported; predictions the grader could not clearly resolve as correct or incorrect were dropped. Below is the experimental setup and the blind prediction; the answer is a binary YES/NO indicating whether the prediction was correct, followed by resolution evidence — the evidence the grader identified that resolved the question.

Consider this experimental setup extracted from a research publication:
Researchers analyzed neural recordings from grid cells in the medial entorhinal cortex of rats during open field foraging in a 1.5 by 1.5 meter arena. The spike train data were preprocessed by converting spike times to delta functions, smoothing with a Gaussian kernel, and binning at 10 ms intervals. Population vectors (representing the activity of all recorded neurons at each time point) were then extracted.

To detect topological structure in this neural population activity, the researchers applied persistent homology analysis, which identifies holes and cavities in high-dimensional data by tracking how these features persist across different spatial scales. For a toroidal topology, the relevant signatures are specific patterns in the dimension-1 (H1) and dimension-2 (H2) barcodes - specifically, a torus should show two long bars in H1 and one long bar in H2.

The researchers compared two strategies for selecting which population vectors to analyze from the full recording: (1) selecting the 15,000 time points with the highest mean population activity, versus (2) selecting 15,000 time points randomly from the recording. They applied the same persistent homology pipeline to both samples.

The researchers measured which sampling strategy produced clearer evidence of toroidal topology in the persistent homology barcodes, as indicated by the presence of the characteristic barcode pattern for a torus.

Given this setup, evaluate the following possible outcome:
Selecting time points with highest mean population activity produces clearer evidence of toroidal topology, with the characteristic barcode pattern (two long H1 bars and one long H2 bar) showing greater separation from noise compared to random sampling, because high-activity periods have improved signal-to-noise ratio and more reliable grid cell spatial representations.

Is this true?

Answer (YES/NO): YES